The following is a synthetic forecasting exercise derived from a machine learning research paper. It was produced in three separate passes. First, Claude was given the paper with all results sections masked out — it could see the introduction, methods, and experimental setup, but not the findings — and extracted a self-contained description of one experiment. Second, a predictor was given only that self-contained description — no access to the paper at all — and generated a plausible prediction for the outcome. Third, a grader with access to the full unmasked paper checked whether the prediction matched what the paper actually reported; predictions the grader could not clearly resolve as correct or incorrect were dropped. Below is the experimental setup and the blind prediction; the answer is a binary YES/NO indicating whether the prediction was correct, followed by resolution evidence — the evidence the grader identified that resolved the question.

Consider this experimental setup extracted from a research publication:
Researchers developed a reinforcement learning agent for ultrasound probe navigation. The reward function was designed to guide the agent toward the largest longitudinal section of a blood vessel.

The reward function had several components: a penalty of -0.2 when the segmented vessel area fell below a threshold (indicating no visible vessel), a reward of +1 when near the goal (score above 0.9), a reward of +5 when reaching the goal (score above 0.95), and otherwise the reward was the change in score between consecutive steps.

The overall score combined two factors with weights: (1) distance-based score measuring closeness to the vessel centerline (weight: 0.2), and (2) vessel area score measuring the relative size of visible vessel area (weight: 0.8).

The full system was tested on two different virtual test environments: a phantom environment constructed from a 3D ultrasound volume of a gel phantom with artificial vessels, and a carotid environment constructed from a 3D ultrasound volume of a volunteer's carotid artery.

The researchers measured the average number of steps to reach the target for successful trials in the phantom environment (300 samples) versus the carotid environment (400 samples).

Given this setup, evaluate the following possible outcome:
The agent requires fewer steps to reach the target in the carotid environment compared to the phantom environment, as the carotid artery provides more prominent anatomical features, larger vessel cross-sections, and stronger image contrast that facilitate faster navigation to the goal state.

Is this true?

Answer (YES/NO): YES